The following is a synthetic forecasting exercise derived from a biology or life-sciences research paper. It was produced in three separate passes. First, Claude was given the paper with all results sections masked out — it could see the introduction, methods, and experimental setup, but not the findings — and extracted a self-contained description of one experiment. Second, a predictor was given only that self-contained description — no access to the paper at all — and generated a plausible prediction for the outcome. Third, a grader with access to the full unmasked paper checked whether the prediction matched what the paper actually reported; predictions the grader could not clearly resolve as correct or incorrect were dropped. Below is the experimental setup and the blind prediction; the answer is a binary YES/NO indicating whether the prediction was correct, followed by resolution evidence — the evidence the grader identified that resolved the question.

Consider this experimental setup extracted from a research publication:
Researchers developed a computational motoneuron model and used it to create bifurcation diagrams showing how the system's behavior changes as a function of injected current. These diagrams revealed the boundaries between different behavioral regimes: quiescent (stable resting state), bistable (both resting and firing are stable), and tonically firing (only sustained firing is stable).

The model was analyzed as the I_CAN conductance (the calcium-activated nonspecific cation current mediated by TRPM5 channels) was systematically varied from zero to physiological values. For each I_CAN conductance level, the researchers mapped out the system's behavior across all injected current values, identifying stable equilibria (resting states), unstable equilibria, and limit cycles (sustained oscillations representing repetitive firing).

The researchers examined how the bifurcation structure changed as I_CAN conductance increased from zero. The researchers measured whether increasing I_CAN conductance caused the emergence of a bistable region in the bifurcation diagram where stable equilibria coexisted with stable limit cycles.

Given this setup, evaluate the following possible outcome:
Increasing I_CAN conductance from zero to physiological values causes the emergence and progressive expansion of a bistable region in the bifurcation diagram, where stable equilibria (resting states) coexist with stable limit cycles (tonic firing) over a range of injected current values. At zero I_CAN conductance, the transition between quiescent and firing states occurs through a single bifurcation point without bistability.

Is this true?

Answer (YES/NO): YES